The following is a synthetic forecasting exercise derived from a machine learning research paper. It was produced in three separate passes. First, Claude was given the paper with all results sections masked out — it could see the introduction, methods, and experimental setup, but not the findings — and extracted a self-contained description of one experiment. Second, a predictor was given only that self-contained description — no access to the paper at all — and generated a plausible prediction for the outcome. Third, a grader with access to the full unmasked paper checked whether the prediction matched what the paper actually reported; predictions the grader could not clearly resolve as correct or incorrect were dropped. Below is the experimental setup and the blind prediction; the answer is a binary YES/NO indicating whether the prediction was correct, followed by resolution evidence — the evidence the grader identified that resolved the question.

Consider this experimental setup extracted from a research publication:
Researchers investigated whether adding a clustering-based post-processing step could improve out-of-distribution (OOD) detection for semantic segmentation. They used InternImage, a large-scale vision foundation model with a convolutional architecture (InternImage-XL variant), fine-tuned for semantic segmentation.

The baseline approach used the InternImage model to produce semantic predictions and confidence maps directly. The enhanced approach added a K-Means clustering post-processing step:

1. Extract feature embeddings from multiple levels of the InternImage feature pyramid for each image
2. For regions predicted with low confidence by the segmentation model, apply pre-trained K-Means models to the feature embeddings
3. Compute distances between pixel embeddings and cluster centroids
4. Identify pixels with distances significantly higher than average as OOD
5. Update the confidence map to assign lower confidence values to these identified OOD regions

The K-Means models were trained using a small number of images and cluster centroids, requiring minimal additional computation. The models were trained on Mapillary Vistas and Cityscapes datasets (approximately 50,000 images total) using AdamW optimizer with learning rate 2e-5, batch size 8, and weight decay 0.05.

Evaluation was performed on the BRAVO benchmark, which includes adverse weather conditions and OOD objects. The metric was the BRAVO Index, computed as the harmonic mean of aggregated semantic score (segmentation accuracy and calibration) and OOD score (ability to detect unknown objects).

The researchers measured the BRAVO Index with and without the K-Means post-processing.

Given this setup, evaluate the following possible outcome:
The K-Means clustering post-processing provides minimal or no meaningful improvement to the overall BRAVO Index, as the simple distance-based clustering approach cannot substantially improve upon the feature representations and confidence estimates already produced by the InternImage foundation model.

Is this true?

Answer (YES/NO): NO